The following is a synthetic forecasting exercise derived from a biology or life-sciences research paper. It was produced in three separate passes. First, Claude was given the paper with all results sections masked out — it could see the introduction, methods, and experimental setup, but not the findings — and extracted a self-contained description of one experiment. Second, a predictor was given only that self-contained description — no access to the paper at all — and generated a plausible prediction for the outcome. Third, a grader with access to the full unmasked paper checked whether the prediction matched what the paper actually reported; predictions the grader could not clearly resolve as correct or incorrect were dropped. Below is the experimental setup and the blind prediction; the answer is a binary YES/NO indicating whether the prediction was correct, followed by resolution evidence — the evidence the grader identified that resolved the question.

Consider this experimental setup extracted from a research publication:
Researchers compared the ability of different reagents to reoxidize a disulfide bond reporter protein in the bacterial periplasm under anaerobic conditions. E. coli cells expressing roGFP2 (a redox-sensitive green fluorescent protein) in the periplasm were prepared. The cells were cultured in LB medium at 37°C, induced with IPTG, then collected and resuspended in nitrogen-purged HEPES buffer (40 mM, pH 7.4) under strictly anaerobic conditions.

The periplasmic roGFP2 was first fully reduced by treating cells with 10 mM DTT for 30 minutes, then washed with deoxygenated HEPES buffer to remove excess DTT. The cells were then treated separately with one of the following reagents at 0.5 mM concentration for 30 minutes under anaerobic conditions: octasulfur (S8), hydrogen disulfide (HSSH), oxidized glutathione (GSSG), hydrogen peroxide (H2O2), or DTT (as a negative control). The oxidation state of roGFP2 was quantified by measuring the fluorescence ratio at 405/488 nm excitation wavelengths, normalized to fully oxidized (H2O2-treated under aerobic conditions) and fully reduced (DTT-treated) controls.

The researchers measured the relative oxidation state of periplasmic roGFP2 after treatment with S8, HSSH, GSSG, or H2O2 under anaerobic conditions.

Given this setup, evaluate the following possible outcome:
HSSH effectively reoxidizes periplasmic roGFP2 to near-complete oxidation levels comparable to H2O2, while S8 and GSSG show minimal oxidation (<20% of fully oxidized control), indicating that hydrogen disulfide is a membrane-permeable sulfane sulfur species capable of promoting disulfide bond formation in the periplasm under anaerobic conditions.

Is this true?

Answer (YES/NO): NO